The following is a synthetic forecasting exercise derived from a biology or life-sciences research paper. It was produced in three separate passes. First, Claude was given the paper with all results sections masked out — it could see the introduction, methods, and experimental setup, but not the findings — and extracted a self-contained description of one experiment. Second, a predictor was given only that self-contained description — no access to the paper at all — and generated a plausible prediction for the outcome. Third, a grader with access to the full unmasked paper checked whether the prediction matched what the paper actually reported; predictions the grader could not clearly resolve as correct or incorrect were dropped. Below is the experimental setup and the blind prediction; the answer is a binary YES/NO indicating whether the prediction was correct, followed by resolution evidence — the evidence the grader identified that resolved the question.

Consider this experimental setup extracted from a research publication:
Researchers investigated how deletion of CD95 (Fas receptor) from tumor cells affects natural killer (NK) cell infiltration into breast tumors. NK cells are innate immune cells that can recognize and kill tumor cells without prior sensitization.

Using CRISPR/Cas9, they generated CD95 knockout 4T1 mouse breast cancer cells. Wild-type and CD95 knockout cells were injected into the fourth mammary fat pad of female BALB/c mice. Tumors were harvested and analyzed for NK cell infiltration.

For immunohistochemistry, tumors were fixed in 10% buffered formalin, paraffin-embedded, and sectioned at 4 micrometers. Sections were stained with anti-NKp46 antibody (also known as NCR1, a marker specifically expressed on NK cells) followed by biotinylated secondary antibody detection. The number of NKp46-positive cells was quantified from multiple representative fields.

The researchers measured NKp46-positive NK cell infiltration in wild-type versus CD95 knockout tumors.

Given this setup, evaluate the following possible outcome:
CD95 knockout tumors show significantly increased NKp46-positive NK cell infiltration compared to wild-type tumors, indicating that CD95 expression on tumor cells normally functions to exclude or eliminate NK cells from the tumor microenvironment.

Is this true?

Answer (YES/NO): YES